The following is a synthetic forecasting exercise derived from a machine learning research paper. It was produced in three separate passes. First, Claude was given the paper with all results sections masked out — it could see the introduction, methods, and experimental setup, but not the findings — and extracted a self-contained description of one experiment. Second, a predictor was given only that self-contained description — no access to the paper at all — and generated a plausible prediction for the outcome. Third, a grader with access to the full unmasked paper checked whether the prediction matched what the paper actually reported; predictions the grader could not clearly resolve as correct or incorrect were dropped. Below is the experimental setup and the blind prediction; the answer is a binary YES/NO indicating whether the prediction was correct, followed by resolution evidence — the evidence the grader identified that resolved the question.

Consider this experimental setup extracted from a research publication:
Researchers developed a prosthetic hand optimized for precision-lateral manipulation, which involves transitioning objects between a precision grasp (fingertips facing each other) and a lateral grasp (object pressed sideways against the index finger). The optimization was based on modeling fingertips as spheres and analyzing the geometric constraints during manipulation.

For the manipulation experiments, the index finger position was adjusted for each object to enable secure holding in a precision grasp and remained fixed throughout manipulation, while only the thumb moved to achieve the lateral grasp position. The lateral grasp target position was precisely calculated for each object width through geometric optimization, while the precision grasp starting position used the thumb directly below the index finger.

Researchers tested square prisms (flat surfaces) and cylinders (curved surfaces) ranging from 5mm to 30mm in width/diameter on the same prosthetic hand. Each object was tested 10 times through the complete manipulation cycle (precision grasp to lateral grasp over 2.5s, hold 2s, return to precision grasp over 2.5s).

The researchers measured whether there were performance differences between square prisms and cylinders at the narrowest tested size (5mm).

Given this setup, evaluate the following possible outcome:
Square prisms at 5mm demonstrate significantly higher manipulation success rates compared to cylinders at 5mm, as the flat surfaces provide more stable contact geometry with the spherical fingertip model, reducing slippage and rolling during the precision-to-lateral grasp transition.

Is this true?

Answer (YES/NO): NO